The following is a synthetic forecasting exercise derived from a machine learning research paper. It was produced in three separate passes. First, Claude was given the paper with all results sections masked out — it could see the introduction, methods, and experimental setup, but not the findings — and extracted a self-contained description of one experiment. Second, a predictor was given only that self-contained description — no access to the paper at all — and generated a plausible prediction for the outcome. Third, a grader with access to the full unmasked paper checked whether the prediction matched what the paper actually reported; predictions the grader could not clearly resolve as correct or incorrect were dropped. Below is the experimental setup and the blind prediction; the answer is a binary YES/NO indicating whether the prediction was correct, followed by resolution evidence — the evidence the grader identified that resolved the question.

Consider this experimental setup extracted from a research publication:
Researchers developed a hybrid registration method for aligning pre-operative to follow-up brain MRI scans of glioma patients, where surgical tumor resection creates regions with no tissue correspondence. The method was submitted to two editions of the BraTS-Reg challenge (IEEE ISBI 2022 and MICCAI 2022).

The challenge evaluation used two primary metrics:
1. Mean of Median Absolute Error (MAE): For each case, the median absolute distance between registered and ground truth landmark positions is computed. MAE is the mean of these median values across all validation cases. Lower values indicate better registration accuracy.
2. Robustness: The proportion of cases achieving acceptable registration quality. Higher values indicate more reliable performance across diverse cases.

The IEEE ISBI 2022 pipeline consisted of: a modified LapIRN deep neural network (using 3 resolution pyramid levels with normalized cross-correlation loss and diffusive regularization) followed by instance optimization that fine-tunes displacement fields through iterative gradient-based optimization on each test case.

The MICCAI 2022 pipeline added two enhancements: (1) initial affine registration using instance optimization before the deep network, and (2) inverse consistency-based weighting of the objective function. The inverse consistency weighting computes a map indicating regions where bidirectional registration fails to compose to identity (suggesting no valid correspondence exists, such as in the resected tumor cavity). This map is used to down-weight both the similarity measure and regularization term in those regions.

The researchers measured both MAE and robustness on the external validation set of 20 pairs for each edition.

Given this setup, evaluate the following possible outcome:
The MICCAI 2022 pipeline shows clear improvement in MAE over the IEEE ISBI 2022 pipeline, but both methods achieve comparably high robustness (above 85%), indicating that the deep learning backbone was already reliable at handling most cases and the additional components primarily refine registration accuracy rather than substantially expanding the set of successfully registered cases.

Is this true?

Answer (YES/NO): YES